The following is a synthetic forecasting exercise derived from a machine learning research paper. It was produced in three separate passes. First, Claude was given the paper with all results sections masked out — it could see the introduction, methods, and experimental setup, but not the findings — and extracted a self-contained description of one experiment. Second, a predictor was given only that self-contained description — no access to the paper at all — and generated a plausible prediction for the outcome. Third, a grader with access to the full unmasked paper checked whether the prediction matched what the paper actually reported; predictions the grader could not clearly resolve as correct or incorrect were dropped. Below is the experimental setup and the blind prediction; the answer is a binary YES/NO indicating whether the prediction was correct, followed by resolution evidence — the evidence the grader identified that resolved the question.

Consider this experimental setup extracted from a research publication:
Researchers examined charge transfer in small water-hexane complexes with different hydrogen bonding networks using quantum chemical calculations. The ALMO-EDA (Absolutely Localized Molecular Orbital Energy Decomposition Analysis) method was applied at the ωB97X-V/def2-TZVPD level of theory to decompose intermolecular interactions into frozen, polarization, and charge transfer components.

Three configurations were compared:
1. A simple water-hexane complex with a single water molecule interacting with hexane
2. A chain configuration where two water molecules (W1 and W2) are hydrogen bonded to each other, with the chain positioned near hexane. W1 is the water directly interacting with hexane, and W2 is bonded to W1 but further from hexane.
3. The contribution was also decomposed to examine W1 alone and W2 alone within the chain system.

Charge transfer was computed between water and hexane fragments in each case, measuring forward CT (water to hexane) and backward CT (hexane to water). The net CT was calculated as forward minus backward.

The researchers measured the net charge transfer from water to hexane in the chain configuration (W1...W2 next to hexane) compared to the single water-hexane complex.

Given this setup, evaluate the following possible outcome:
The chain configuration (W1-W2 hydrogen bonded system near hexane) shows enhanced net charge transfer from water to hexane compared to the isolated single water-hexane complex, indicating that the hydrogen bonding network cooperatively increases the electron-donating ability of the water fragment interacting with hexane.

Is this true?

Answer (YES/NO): NO